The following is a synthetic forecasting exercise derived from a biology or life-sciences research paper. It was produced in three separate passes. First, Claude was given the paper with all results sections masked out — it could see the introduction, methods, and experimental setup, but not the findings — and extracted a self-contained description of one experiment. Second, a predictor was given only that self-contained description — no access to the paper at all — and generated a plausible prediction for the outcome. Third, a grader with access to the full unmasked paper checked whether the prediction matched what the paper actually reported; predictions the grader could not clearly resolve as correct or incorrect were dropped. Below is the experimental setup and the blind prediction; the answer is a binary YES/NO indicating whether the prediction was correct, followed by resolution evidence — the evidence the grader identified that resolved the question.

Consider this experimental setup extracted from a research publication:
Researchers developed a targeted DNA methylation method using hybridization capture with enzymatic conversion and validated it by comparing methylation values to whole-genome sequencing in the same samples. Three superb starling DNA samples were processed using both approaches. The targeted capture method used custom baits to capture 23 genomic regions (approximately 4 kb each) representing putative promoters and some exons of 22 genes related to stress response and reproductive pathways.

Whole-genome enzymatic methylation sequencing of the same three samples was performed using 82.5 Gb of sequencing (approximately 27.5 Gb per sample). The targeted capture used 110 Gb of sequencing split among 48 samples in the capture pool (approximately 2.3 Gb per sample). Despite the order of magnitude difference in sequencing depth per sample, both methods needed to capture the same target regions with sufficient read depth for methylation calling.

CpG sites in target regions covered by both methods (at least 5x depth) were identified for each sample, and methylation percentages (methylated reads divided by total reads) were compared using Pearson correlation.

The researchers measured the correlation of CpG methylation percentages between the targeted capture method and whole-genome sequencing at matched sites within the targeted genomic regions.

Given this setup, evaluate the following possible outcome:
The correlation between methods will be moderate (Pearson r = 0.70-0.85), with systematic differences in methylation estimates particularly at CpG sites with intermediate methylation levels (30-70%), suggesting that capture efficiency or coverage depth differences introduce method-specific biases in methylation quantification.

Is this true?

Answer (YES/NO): NO